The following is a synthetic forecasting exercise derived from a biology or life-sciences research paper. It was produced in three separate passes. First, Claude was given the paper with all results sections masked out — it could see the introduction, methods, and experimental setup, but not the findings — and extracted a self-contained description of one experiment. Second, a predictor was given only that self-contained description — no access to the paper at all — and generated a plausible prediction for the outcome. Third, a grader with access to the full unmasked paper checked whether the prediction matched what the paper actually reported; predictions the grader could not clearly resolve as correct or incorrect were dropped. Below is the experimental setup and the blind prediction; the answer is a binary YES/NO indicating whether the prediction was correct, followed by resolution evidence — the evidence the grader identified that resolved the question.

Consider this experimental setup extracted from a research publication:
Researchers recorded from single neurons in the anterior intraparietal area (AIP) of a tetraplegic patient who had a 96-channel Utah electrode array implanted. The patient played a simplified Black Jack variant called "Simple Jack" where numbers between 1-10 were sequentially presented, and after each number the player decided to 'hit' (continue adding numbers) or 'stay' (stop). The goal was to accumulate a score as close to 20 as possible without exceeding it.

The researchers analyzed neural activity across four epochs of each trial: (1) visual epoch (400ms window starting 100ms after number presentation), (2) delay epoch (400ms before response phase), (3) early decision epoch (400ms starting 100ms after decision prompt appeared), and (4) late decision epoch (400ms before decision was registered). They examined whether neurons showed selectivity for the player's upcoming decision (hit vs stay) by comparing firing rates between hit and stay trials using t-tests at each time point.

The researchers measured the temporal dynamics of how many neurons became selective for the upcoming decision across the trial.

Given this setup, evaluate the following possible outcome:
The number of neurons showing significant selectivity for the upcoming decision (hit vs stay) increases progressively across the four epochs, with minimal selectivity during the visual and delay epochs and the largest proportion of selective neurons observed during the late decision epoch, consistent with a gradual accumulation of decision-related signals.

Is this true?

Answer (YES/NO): YES